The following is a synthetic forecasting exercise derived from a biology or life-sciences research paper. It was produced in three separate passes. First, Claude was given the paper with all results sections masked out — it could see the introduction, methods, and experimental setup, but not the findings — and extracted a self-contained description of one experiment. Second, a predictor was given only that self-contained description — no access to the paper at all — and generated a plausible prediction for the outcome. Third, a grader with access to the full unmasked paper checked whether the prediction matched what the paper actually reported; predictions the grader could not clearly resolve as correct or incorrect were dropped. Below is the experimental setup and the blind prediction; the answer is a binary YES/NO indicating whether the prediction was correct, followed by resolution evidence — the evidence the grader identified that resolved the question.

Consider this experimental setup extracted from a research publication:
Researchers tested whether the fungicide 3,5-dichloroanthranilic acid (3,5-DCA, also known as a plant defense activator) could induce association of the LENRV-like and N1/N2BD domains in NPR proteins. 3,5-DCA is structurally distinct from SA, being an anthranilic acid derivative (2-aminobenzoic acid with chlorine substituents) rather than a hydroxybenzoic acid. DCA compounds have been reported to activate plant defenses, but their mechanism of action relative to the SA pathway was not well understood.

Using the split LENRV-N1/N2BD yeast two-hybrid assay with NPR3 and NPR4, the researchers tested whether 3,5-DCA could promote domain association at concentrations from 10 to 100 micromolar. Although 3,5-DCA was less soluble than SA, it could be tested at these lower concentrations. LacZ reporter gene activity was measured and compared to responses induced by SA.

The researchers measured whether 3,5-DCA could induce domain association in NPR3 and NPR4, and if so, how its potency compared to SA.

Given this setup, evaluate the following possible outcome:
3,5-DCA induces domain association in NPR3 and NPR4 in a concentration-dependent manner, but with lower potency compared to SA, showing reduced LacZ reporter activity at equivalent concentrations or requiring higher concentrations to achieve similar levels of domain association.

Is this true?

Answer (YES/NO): NO